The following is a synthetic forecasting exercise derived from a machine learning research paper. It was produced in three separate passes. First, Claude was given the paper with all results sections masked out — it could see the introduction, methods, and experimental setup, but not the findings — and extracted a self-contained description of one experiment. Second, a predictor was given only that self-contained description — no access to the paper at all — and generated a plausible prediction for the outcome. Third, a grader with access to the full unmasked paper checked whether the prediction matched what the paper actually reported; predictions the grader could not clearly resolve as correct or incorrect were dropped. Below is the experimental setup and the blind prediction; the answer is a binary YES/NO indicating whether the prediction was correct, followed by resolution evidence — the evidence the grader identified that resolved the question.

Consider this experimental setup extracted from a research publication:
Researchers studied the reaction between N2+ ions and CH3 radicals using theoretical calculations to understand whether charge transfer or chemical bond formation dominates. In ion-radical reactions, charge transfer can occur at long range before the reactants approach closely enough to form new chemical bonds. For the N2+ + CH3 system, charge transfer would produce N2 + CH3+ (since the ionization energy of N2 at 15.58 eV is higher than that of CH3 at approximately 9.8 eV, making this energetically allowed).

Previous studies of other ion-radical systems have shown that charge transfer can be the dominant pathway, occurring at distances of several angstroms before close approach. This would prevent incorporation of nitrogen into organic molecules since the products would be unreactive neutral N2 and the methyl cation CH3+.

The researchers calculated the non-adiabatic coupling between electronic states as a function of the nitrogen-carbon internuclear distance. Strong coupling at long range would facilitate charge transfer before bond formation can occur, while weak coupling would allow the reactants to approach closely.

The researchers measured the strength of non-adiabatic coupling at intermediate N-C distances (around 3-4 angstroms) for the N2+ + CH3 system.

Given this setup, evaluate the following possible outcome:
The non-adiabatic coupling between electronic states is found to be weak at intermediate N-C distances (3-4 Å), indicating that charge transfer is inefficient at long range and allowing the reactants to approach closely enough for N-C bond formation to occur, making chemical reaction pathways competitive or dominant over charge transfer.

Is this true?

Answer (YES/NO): YES